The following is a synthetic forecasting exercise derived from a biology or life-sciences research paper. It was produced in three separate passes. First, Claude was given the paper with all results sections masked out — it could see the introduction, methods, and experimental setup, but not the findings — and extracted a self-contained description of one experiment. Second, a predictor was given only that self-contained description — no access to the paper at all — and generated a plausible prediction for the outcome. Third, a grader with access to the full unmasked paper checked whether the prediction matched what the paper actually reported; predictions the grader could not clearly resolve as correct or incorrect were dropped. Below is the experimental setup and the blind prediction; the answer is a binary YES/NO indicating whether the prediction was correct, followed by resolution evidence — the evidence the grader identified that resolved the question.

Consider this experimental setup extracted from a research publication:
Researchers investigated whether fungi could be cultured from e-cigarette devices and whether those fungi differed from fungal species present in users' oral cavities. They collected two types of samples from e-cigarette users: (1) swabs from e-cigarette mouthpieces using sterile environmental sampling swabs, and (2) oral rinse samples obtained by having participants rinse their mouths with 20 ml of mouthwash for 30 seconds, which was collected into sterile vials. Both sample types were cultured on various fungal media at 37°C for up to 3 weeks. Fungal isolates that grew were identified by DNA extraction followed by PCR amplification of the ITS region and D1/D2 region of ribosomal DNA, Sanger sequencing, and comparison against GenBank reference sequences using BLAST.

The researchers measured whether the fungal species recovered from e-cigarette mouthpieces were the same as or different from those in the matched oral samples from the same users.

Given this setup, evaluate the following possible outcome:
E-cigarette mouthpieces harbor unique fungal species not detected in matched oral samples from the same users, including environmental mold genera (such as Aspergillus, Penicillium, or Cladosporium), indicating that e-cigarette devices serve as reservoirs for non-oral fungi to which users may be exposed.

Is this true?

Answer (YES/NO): NO